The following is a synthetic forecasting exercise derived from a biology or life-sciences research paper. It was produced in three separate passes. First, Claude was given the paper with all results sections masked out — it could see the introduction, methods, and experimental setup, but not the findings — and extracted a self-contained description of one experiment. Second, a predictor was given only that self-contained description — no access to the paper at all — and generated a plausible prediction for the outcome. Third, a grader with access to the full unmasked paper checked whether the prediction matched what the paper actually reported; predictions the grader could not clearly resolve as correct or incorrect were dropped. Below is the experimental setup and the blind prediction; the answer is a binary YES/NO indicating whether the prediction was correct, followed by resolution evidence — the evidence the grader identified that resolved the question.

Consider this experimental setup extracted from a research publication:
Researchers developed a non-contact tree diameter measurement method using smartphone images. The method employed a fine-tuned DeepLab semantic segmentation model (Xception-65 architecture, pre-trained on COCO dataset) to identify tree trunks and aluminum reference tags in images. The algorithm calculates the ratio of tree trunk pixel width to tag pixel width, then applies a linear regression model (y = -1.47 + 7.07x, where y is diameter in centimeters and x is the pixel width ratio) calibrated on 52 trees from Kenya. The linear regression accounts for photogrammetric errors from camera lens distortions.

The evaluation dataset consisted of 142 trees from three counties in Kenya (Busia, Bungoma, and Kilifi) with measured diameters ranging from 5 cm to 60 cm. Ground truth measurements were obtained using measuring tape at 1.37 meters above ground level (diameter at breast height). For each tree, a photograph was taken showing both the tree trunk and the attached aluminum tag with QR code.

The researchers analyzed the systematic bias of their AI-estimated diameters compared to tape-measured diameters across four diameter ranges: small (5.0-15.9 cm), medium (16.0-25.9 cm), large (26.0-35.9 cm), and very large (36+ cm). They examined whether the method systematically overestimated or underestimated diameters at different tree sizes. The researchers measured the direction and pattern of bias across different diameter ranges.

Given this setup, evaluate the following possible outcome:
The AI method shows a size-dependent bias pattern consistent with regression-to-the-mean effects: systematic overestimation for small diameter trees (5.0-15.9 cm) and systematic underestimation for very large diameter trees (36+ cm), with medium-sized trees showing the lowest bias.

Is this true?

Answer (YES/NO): NO